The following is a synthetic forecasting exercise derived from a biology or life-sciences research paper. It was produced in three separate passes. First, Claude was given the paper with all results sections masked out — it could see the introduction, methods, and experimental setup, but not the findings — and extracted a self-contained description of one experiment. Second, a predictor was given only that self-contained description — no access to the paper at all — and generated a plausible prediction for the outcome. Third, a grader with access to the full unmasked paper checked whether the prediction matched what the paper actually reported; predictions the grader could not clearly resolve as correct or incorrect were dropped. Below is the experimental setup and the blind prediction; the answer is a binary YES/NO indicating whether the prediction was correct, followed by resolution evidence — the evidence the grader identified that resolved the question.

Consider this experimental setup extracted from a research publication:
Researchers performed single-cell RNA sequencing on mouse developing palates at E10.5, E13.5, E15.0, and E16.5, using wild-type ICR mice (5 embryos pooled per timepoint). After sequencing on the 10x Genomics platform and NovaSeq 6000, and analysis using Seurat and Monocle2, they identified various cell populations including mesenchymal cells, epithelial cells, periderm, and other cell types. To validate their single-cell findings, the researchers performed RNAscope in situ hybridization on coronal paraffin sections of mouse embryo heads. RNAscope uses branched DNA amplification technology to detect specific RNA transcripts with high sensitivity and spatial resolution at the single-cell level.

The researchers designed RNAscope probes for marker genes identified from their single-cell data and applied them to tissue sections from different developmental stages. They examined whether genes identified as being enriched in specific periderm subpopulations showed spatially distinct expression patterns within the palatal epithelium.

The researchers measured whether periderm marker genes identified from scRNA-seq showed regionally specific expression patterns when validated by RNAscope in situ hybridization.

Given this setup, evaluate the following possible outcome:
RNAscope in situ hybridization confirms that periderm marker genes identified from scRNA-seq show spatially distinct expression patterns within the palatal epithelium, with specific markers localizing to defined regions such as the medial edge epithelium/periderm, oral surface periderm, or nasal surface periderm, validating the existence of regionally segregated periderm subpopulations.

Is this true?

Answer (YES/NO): YES